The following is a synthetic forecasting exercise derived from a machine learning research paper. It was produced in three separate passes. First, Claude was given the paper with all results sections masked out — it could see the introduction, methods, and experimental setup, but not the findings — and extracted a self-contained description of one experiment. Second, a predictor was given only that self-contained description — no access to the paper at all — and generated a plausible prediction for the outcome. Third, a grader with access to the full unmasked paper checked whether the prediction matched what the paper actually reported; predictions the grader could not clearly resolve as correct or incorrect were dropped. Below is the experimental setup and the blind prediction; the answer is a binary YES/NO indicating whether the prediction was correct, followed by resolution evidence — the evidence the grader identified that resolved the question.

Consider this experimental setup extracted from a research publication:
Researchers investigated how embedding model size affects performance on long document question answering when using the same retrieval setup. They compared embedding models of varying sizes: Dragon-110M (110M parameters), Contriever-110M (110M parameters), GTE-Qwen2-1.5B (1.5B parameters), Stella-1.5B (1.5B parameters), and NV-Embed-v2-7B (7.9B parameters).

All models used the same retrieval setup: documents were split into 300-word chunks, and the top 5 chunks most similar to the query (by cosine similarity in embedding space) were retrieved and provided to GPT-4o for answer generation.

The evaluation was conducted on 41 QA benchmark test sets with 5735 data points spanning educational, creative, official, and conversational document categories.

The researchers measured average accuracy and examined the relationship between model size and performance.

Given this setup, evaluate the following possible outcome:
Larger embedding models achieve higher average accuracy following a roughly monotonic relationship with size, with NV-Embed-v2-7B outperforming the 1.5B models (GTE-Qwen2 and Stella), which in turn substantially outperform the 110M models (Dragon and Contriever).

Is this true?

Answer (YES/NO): NO